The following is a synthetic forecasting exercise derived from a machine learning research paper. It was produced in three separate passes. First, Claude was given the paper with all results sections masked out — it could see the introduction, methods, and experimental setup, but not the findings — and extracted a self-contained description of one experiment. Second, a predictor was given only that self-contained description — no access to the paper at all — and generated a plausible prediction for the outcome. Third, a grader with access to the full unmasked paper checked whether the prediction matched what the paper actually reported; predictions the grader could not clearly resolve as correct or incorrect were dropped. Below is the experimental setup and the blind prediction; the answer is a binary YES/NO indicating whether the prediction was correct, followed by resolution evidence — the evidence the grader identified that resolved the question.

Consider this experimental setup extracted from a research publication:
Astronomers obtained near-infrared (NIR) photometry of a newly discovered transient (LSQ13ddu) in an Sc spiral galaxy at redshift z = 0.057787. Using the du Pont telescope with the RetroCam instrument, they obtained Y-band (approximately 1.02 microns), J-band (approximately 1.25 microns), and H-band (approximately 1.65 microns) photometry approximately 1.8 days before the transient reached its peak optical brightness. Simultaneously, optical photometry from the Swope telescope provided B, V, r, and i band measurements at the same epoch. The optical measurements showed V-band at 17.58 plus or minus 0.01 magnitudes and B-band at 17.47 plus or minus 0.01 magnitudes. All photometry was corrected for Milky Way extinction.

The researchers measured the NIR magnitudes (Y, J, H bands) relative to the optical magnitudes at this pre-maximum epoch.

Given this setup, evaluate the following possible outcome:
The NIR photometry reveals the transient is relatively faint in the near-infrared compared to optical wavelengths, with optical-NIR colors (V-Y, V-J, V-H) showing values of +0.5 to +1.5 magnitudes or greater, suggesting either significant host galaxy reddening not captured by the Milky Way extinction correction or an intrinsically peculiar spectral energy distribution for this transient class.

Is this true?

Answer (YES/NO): NO